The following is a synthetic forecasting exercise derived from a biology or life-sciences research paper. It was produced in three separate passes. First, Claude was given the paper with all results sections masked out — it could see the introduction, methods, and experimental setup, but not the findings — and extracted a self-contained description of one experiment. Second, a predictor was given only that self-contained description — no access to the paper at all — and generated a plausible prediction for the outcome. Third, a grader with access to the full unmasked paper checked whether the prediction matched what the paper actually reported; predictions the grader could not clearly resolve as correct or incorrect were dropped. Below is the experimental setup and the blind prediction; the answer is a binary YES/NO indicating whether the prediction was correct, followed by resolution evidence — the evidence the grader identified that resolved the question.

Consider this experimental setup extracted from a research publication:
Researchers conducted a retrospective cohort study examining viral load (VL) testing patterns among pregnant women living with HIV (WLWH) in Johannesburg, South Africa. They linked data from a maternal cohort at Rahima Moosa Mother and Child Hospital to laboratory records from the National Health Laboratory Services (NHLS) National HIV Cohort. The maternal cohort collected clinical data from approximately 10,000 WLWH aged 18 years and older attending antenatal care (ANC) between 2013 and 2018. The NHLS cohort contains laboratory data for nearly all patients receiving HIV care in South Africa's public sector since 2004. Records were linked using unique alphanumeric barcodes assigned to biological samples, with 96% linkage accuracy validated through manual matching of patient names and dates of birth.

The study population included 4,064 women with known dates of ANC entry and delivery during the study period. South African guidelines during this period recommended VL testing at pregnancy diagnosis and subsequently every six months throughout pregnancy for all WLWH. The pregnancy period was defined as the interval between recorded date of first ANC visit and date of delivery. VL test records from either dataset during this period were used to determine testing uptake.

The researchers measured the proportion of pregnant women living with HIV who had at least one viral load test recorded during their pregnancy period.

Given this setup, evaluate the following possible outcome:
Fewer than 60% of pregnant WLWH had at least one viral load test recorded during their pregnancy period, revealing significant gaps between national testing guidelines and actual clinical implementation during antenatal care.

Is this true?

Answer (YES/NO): YES